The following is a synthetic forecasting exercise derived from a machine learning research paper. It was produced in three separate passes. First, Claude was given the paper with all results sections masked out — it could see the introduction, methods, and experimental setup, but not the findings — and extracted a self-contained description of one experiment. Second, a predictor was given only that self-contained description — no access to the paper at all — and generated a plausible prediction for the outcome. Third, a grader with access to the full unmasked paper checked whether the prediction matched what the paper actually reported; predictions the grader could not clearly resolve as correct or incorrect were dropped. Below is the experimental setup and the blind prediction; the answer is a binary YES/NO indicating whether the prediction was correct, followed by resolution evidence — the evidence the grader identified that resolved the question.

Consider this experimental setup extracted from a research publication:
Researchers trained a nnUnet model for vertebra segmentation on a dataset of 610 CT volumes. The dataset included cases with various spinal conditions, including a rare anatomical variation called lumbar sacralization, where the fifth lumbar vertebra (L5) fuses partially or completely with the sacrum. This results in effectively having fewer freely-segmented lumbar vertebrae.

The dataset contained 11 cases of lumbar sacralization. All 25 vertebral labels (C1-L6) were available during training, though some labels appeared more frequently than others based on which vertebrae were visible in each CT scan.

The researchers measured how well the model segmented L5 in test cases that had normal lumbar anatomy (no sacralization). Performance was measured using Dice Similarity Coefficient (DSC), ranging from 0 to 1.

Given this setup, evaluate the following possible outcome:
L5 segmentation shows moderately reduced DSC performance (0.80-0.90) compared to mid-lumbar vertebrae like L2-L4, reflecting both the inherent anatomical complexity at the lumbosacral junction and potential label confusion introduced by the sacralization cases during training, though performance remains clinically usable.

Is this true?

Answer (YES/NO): NO